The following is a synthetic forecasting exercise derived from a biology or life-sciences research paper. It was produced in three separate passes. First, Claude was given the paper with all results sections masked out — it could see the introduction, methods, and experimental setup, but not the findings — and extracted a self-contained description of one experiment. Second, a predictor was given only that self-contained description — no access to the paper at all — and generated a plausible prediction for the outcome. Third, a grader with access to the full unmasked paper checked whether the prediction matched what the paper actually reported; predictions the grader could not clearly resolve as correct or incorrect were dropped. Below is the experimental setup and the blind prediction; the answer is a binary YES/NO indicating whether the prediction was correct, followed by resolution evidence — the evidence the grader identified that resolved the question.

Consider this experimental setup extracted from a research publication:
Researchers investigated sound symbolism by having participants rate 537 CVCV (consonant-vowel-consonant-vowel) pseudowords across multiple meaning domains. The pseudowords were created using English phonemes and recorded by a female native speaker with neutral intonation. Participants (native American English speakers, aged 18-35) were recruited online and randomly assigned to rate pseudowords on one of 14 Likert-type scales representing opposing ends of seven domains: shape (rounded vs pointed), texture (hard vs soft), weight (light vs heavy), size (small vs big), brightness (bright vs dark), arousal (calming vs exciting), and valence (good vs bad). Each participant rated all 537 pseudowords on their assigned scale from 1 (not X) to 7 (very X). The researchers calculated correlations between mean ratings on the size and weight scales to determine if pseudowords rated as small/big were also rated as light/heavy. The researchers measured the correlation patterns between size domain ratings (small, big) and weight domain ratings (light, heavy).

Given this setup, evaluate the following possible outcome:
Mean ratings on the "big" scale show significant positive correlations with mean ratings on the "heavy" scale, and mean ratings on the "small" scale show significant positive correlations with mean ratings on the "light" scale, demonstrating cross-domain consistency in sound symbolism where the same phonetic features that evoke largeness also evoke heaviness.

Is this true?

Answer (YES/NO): YES